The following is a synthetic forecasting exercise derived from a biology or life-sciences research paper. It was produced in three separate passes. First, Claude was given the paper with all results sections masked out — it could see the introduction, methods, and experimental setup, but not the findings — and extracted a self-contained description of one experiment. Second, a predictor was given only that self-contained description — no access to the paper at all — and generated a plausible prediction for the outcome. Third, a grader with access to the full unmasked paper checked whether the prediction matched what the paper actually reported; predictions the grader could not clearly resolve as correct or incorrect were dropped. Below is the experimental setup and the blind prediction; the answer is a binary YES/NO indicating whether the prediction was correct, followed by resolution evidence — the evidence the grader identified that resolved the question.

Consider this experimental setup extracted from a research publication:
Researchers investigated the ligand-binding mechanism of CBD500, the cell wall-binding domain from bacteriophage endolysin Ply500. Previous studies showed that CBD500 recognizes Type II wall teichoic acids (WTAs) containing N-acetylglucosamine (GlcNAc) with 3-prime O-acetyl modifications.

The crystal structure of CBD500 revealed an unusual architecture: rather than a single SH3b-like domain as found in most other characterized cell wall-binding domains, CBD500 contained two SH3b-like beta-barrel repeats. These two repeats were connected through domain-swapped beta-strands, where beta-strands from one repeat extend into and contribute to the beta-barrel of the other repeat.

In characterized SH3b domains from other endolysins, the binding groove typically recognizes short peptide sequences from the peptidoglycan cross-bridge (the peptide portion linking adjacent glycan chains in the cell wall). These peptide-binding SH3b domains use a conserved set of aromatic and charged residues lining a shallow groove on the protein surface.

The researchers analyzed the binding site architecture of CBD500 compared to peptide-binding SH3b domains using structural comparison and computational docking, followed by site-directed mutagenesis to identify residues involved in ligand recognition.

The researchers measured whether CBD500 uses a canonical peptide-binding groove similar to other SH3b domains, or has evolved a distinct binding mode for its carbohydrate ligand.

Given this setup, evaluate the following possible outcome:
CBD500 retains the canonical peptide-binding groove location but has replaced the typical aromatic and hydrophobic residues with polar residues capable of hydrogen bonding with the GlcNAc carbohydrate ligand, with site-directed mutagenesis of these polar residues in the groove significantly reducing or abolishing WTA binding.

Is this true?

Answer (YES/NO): NO